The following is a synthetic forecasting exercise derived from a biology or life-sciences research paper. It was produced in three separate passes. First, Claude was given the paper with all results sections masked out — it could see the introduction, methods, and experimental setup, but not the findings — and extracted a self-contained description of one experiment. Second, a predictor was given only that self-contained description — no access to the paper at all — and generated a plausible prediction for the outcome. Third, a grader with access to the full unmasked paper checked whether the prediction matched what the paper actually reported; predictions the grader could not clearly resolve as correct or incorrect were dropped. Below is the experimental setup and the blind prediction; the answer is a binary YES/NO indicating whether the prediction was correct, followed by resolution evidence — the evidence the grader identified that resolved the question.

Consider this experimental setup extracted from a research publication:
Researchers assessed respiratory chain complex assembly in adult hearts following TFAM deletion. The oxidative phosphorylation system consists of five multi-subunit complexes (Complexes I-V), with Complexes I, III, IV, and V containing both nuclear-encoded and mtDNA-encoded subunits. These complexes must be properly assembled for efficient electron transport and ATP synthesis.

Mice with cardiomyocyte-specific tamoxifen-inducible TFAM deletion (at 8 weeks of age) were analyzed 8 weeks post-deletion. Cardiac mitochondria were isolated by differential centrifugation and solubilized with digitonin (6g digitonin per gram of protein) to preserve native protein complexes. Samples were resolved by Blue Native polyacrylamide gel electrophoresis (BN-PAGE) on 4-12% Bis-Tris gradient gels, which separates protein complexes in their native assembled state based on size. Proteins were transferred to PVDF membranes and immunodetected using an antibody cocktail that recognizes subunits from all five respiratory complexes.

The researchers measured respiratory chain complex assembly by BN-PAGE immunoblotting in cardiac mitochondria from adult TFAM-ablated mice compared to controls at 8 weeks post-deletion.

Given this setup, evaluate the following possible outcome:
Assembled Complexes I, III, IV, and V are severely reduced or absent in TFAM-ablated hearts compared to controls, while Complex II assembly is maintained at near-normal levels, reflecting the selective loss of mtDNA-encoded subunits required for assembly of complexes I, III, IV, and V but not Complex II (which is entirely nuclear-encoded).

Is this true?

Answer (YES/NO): NO